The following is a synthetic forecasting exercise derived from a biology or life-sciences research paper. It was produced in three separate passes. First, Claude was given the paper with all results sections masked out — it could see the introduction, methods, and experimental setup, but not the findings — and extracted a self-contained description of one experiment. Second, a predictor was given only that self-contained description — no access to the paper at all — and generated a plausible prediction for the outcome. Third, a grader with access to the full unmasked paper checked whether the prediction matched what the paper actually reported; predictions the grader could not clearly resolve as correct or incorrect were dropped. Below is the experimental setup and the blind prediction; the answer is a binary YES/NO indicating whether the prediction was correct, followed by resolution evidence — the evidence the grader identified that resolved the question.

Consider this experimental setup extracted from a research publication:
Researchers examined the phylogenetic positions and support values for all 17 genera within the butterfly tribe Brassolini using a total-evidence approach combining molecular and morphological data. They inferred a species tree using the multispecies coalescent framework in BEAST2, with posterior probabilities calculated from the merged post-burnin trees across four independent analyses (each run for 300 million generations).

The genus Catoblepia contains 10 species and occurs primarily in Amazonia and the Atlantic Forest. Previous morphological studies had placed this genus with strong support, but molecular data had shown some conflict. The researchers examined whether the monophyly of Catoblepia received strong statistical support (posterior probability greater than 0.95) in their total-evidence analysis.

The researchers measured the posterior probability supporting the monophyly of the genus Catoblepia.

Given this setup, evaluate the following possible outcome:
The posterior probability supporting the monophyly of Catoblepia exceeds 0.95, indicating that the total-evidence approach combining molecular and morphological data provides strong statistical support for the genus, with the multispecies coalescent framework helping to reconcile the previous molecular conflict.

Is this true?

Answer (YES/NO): NO